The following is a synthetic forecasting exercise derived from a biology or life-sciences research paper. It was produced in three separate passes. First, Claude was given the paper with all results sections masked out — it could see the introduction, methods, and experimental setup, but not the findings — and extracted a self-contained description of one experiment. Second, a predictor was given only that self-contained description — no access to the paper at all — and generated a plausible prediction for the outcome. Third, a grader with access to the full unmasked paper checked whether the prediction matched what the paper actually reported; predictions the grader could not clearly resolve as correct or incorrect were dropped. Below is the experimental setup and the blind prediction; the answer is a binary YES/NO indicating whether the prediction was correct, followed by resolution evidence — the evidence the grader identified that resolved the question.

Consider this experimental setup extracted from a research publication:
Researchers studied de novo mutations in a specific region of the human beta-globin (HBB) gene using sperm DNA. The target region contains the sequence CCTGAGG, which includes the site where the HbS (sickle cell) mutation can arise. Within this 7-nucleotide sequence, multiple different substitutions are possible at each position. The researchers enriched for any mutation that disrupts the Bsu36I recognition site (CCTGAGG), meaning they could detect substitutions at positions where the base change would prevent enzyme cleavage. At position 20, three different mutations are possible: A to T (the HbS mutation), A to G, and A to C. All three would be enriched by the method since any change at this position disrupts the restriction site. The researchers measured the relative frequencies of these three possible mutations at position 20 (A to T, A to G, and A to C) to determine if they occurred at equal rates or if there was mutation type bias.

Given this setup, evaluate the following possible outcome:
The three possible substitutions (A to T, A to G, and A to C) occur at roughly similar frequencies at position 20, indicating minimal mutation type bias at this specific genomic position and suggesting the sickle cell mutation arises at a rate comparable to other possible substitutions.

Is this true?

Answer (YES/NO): NO